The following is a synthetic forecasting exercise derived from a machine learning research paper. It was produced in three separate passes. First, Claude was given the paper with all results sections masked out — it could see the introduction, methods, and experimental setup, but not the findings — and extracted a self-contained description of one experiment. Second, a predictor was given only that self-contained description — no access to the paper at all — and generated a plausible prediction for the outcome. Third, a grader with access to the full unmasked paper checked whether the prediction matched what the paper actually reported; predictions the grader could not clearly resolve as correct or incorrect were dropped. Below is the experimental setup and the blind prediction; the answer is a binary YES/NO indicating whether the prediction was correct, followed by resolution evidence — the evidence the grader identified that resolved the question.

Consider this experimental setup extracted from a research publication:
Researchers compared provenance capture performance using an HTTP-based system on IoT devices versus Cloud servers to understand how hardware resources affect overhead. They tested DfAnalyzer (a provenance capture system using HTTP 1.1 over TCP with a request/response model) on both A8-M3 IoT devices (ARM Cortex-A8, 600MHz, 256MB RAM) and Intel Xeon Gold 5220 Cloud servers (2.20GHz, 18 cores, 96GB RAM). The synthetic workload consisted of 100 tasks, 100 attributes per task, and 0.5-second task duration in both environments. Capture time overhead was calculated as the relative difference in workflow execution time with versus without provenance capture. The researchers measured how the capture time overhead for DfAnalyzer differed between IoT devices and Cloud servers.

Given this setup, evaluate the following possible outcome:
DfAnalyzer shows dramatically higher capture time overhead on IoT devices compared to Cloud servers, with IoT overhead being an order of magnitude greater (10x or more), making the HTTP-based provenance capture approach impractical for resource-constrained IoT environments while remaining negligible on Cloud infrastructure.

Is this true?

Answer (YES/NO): YES